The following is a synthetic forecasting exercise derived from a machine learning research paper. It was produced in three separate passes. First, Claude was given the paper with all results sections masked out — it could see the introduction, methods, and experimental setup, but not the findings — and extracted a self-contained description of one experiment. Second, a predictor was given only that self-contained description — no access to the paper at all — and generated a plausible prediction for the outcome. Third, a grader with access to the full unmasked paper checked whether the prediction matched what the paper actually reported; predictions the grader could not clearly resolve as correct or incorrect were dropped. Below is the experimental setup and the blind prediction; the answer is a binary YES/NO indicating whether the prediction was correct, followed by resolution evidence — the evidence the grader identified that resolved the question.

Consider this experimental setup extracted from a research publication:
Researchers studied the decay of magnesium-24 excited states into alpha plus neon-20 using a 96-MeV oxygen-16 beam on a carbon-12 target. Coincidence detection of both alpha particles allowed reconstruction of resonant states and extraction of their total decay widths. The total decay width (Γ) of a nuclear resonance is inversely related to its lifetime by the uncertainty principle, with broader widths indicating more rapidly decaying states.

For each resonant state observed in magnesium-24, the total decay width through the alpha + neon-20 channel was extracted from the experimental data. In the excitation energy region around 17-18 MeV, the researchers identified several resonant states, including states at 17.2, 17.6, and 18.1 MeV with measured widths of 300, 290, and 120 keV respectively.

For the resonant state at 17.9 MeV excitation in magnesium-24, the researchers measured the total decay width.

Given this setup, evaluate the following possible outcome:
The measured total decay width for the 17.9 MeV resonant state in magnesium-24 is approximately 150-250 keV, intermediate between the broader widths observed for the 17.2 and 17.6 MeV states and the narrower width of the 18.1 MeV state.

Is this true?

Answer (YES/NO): NO